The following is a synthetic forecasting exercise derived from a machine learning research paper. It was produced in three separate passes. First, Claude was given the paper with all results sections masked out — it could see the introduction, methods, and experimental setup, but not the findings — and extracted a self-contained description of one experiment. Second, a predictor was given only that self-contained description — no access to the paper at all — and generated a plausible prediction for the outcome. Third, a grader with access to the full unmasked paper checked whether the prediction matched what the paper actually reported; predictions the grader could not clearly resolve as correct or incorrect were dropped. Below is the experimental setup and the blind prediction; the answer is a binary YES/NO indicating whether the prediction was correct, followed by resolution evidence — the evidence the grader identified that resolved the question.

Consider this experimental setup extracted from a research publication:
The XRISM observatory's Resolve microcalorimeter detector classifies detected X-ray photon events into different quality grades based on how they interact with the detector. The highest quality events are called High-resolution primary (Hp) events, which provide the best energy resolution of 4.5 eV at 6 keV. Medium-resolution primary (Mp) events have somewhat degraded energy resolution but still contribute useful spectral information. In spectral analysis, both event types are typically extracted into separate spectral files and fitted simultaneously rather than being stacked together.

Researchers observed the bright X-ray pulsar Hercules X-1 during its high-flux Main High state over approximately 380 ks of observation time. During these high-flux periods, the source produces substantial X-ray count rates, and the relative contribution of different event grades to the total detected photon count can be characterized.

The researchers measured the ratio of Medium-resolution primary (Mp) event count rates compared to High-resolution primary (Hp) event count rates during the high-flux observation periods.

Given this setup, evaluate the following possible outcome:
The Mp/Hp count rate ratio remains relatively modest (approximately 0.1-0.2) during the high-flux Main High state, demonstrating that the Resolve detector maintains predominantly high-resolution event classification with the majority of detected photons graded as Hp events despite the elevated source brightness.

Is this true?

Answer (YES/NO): YES